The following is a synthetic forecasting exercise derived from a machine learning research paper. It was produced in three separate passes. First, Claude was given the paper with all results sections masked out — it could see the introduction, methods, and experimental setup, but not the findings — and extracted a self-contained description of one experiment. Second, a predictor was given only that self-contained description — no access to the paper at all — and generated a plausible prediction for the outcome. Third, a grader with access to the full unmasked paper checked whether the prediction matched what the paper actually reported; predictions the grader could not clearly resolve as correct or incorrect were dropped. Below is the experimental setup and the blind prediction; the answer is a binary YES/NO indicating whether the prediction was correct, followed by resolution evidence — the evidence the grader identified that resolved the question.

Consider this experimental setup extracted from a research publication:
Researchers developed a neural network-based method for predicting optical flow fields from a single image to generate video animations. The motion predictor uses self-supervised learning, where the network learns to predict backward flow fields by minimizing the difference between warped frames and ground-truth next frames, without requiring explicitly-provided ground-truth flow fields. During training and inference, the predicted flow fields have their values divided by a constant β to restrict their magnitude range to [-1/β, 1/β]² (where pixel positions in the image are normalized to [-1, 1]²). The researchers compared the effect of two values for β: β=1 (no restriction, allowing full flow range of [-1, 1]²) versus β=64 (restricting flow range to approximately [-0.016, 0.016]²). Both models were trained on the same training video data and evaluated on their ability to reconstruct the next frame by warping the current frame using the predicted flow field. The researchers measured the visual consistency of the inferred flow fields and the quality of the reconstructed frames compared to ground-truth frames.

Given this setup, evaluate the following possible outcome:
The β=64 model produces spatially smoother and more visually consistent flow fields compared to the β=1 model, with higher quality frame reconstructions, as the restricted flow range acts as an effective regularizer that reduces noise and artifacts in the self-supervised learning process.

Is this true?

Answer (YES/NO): YES